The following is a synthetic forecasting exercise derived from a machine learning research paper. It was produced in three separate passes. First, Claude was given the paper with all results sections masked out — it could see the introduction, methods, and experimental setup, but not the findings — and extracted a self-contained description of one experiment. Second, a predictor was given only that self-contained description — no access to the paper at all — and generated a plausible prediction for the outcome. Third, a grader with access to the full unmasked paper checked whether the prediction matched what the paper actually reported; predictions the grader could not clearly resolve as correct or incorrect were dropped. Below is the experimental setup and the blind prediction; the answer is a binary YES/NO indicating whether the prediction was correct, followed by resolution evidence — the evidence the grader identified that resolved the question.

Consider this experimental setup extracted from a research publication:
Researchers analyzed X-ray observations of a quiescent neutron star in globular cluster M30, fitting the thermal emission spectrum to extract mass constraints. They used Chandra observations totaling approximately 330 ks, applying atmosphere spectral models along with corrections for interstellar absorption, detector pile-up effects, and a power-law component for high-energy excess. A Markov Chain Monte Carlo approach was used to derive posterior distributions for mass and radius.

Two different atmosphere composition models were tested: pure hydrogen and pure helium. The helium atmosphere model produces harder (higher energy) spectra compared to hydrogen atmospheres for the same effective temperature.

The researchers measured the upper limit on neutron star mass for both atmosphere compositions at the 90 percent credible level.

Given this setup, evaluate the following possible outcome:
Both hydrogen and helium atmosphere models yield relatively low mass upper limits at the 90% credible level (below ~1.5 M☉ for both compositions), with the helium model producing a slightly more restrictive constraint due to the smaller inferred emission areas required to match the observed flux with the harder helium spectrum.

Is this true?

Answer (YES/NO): NO